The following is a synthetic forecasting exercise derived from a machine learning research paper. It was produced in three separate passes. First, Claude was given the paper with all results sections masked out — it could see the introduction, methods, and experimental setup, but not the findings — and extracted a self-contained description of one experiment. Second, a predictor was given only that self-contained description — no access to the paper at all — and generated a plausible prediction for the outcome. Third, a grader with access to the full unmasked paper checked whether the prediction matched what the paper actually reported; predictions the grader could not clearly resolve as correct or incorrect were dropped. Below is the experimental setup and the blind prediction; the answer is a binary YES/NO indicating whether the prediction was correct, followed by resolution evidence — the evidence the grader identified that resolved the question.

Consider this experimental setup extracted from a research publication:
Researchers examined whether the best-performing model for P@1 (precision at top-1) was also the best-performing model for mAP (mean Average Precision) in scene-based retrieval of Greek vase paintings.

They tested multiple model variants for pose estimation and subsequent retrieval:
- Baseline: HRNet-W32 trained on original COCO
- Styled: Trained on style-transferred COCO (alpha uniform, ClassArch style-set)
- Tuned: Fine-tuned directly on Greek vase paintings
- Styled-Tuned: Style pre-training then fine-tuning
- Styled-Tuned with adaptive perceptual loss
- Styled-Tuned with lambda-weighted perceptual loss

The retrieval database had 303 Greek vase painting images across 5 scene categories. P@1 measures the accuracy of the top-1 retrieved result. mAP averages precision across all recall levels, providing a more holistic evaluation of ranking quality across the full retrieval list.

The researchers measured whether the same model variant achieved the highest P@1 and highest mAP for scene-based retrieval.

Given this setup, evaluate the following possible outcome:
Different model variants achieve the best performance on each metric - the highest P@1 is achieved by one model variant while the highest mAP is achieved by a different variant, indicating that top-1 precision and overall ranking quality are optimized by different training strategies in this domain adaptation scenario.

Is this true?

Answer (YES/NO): NO